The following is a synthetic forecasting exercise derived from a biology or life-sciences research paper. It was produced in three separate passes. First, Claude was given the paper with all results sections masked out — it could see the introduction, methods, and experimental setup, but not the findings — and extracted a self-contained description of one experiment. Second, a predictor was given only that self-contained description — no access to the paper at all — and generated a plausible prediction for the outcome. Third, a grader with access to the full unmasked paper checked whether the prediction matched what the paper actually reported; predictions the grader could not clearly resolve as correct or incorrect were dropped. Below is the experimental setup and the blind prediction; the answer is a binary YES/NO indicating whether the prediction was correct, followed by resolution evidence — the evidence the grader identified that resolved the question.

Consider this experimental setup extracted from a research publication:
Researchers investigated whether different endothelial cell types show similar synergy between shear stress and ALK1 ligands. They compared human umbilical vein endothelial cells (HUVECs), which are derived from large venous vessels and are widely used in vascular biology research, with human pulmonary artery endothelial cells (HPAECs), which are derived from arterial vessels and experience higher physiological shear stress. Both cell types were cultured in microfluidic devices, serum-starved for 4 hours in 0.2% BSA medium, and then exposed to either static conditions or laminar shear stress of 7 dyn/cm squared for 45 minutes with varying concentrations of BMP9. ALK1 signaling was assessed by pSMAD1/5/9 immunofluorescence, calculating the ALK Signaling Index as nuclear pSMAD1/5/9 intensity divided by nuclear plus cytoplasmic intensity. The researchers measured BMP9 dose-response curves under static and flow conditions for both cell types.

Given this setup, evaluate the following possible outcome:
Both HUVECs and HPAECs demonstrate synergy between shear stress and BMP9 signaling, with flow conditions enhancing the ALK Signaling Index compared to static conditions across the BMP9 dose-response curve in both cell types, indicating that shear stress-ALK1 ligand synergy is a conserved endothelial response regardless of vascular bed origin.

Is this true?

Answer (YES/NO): YES